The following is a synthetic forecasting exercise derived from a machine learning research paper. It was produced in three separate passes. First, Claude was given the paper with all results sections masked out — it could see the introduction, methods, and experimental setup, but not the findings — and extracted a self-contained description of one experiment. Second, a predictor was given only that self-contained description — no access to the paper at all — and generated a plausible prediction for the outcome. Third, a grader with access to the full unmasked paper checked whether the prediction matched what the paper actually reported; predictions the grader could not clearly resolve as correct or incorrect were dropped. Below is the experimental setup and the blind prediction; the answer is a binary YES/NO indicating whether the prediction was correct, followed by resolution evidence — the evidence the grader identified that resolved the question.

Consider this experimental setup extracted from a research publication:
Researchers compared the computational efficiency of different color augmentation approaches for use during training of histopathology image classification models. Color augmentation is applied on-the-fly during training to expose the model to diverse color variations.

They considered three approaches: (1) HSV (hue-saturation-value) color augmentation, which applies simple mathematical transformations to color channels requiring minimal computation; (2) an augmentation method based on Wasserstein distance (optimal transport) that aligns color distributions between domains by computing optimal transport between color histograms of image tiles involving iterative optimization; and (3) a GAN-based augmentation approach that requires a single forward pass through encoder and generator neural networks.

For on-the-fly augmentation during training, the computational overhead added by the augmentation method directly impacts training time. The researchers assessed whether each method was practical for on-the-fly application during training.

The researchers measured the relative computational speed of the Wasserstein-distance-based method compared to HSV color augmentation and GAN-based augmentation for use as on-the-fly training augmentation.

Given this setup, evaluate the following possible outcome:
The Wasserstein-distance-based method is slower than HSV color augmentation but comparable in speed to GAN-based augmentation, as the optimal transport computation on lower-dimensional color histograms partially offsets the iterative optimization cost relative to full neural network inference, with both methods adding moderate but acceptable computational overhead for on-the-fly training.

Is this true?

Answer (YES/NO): NO